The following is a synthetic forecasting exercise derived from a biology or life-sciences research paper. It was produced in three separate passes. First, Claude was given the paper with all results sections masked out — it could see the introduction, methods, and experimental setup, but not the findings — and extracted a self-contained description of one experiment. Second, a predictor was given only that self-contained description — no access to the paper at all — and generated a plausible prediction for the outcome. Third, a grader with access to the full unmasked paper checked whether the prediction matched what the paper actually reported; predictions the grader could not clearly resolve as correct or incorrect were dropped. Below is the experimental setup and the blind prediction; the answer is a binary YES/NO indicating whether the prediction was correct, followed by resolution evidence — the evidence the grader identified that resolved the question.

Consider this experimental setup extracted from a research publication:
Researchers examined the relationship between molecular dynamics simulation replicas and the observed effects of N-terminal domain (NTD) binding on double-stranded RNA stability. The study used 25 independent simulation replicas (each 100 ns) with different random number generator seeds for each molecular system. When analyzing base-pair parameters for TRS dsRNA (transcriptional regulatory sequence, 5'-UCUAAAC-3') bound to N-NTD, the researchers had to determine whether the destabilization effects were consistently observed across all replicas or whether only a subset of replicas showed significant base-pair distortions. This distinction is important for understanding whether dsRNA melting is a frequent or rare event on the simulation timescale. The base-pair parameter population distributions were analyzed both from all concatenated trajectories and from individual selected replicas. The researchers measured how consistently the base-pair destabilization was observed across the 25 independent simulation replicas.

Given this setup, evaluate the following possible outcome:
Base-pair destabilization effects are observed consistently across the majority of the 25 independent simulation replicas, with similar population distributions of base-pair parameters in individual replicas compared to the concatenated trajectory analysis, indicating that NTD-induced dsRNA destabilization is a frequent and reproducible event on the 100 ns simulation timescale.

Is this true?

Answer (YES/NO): NO